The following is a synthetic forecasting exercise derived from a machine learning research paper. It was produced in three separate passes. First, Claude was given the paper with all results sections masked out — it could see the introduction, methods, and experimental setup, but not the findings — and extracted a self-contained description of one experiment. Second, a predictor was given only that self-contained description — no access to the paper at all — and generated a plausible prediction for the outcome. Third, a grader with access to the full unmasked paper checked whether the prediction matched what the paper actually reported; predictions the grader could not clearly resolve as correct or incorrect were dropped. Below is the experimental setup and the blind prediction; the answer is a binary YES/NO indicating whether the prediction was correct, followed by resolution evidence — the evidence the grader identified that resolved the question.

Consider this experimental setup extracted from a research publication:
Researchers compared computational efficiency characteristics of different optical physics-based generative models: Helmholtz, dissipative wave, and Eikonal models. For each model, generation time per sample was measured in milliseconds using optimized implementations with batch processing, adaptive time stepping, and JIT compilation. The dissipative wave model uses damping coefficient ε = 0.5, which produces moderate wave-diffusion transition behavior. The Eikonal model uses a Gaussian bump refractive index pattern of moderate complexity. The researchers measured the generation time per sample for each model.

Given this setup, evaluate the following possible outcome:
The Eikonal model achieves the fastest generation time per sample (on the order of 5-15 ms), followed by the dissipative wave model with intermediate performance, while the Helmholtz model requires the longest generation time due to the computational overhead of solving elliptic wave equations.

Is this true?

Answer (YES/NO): NO